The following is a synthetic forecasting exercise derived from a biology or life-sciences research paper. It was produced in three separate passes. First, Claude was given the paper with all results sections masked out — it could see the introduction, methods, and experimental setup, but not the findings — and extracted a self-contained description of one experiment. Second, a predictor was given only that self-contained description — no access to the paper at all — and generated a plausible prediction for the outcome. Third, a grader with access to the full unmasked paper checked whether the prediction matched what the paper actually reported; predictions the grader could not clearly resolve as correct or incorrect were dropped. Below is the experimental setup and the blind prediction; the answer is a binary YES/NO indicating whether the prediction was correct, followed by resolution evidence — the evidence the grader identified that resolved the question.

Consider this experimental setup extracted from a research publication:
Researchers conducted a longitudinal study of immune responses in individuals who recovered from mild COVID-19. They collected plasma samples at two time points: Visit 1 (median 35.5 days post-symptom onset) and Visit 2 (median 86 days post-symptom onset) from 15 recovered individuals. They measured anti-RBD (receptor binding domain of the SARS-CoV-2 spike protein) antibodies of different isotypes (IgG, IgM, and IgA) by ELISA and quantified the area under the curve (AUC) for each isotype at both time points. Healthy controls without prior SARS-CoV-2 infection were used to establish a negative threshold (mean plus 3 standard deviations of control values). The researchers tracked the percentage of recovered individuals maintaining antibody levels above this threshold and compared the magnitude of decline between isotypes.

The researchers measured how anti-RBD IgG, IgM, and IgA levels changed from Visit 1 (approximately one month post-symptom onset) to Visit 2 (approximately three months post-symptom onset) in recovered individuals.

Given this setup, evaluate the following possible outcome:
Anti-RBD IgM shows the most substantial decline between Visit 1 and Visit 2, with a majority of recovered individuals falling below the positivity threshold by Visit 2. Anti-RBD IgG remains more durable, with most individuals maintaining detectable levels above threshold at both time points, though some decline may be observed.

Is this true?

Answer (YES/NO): NO